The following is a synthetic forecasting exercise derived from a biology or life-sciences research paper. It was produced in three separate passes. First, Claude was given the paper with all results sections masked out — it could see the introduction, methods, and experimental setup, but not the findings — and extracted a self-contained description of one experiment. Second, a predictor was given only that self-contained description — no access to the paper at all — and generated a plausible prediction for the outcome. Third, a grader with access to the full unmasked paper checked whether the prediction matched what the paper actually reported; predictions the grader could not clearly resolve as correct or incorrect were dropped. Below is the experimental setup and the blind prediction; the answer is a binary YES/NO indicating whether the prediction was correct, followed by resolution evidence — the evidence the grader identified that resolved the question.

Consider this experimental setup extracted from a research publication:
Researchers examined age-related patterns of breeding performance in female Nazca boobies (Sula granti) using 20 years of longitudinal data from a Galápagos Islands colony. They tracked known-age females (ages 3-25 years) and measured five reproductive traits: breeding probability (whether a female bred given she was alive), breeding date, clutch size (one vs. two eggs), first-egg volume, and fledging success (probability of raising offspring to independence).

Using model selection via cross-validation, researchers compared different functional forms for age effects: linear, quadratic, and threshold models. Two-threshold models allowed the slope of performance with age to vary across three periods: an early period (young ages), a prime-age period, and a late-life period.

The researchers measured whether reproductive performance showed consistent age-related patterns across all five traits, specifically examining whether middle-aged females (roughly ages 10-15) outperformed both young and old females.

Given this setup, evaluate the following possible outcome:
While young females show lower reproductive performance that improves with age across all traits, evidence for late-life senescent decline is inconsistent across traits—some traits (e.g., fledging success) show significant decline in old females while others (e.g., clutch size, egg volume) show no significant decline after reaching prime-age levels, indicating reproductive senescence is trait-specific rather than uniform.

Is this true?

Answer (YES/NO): NO